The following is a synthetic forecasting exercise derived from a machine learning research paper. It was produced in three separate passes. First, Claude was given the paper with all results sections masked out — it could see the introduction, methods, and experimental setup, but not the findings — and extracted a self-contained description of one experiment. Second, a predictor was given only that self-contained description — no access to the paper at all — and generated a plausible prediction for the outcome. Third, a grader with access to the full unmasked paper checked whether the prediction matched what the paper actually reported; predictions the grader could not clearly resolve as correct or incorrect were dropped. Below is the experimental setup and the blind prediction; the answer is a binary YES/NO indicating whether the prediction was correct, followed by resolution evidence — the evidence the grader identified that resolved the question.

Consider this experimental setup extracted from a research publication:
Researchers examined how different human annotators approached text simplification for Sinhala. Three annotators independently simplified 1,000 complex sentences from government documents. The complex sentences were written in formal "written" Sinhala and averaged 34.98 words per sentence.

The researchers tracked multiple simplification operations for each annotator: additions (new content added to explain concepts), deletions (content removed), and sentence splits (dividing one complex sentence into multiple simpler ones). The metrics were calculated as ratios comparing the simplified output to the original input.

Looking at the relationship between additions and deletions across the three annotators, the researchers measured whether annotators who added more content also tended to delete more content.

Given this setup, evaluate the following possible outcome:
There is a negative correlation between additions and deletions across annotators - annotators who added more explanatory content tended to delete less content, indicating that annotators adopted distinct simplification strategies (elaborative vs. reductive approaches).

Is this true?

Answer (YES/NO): NO